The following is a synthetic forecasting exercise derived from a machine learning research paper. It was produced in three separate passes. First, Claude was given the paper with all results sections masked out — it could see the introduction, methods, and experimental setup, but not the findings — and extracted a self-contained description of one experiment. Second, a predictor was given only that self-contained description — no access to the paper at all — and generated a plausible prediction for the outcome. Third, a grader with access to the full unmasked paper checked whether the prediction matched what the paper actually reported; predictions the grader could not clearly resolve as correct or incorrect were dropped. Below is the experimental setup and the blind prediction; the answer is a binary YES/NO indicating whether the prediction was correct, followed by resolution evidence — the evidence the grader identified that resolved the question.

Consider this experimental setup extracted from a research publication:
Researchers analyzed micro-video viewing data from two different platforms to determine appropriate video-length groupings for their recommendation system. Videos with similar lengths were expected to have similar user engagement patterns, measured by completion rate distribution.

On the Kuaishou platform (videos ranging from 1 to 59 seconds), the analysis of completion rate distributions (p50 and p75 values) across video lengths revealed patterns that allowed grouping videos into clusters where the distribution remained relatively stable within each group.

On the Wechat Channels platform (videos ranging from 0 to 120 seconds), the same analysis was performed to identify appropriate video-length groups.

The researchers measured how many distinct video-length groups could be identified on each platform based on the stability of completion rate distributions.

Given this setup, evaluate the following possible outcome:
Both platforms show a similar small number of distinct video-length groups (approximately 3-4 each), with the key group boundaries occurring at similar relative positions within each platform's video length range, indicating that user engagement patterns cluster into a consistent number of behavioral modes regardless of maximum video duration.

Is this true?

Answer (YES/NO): NO